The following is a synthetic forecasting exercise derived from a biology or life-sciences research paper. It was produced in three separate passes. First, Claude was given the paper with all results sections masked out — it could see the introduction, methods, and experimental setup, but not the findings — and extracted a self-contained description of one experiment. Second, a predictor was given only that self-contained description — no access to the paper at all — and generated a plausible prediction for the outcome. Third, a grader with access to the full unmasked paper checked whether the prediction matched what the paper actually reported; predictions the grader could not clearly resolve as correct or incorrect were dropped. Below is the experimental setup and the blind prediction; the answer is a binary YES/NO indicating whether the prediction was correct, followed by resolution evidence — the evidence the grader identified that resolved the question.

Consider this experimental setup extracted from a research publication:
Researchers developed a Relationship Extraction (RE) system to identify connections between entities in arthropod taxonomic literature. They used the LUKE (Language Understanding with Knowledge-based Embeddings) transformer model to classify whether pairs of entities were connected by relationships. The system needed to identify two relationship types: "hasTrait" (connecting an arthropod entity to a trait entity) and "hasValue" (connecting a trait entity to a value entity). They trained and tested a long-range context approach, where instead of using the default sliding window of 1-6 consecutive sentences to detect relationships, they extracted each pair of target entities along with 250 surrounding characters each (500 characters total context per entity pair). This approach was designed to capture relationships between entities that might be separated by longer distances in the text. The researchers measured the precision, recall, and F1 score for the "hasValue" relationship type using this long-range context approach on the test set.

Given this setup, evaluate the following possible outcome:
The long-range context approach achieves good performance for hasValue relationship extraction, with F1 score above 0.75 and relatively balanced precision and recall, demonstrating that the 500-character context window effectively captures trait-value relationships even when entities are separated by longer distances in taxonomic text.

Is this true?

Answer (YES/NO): NO